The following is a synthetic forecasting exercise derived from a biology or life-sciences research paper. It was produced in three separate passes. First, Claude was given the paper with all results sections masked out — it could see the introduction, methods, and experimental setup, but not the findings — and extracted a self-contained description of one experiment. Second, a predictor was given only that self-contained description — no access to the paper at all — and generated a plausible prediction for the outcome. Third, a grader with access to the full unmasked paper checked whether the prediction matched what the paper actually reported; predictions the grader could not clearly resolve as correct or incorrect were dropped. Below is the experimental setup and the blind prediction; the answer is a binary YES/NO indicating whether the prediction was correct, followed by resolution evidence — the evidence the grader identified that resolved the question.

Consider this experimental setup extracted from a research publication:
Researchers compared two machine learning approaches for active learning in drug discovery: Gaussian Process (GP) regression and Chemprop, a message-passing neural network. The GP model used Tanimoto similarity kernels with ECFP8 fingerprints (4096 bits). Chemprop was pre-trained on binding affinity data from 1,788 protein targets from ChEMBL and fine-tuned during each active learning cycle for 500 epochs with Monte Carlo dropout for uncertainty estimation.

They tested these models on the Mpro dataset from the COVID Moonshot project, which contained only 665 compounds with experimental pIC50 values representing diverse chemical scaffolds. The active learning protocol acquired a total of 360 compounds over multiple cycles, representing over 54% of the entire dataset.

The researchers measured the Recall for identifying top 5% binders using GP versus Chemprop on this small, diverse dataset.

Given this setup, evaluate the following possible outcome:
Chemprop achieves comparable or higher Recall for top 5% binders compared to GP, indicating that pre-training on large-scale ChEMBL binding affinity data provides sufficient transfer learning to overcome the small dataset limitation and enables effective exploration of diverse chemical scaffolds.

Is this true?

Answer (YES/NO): NO